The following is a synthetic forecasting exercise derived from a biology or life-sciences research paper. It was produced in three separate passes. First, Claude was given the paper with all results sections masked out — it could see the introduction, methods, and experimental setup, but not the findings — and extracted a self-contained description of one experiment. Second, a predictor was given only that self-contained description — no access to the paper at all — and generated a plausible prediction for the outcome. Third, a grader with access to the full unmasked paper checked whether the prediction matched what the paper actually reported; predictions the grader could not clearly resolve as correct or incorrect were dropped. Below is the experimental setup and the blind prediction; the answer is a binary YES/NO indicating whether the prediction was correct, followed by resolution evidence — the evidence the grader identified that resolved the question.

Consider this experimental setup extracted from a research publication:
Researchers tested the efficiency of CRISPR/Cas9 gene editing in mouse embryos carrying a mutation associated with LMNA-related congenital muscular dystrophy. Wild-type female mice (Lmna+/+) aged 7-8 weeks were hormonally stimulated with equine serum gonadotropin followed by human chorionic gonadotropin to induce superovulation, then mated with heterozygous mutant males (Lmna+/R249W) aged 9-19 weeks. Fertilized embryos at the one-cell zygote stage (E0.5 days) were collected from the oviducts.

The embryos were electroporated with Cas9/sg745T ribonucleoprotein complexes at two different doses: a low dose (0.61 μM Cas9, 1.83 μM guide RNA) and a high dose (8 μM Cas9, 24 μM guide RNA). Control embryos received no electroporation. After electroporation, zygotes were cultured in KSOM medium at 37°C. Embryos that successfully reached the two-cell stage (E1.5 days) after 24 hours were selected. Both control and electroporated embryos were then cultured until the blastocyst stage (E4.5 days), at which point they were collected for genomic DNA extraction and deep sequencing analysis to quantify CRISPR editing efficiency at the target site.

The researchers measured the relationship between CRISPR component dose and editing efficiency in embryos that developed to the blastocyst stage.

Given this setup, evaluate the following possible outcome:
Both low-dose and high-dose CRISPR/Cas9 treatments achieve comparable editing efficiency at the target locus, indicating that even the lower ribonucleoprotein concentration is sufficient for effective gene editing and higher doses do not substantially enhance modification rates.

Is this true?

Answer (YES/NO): NO